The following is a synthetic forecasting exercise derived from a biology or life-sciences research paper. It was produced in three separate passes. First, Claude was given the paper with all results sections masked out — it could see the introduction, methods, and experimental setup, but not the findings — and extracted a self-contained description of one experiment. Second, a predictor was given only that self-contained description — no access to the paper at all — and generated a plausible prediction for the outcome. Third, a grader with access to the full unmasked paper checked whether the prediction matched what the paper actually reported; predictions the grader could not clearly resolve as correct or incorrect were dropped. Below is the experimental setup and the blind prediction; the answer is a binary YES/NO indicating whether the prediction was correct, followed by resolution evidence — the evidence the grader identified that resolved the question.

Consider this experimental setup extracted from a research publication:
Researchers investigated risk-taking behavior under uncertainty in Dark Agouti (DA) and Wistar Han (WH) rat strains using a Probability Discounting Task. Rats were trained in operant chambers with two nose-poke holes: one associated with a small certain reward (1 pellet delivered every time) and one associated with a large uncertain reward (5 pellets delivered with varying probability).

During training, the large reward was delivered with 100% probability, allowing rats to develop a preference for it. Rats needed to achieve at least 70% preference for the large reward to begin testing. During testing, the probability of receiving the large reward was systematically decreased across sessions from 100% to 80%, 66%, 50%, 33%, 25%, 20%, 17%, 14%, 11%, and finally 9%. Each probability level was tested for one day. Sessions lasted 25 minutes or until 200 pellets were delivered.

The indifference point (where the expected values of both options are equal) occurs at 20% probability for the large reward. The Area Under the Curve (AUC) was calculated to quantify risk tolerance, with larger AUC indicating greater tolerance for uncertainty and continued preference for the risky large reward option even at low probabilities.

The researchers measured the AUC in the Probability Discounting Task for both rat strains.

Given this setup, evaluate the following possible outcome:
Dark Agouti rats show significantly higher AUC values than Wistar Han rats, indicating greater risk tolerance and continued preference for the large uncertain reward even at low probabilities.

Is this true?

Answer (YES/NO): YES